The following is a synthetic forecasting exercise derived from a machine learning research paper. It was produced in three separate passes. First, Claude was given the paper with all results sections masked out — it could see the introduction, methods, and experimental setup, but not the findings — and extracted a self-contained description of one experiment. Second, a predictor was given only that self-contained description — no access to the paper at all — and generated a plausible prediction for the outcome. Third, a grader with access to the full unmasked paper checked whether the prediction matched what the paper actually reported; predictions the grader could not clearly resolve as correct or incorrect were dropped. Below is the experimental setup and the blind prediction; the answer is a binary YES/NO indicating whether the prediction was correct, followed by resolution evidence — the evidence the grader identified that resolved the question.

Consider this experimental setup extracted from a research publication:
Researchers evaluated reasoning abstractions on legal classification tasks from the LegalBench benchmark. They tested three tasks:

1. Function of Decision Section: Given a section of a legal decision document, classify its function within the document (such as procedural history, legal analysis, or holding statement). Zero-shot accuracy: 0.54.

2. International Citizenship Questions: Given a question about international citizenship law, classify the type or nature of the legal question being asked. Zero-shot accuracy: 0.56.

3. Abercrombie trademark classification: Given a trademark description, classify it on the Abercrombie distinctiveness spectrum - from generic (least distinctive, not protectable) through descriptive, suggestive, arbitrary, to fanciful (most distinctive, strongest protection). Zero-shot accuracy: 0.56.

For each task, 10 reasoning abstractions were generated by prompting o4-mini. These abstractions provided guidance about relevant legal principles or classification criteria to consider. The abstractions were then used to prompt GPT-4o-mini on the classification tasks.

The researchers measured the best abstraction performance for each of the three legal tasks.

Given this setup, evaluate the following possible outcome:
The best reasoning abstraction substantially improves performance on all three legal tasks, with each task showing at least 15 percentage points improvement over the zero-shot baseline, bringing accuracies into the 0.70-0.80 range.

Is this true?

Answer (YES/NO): YES